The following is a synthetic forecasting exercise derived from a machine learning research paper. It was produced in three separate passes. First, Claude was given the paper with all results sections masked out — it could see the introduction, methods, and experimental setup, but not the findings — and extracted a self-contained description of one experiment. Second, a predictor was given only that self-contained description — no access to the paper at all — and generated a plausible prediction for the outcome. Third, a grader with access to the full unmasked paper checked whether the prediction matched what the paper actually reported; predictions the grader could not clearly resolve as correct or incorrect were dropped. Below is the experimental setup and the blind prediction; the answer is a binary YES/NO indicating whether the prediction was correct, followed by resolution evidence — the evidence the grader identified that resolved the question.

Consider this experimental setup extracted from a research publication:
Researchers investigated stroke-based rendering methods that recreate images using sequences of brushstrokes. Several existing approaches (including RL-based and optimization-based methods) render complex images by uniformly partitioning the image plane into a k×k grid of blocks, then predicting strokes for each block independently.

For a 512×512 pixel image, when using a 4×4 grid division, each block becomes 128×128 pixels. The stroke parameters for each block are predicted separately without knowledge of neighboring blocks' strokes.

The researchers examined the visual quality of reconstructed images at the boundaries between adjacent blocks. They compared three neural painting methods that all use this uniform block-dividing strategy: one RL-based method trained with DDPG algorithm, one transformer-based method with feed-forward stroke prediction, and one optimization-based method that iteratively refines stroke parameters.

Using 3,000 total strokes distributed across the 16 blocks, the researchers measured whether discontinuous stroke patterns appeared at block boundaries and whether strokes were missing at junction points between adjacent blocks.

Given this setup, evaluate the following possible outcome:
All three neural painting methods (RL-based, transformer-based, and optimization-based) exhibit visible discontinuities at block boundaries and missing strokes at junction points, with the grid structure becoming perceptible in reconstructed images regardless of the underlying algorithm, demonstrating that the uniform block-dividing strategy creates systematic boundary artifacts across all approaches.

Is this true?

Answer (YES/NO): YES